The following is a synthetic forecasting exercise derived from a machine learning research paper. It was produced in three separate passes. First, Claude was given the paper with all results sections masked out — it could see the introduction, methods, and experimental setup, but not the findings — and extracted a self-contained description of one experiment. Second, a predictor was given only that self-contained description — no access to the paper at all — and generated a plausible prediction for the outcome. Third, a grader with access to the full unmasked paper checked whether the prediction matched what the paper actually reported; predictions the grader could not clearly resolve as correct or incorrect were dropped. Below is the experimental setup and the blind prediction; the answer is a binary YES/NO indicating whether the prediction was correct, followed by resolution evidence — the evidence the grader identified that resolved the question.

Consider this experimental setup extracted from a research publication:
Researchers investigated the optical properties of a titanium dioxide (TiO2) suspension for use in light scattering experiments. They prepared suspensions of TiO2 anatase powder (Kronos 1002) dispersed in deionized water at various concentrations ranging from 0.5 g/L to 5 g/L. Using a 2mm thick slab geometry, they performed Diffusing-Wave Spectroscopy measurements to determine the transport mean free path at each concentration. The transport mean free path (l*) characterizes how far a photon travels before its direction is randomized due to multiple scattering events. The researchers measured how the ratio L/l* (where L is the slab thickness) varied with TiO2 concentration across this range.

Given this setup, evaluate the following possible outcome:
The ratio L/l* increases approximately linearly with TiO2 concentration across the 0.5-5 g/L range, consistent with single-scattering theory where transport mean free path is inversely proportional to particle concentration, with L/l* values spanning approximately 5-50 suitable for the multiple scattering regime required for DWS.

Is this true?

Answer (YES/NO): NO